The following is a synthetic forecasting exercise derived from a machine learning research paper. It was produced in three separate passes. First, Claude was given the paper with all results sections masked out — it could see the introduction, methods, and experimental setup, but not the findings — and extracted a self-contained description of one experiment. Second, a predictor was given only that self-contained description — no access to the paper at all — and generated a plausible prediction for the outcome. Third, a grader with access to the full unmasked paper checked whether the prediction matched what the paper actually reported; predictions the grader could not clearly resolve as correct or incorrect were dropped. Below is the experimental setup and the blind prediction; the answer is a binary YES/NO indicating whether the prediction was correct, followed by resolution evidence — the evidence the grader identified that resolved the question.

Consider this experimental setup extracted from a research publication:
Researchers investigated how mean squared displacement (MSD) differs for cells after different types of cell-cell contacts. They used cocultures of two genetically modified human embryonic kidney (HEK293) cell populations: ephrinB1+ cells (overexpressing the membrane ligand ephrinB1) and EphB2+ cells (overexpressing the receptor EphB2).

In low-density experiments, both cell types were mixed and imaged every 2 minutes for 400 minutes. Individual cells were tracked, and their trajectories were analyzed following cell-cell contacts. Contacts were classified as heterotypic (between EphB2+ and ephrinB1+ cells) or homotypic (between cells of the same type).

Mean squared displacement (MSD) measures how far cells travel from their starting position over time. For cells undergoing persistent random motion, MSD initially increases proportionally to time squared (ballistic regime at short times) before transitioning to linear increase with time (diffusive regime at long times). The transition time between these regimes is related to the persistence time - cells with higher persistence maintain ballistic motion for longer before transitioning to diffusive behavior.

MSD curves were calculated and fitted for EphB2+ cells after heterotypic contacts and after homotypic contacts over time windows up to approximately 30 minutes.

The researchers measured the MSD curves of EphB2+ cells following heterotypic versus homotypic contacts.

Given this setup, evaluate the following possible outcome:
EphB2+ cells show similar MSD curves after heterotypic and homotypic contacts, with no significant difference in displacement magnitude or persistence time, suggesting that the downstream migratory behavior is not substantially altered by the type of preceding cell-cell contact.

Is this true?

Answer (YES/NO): NO